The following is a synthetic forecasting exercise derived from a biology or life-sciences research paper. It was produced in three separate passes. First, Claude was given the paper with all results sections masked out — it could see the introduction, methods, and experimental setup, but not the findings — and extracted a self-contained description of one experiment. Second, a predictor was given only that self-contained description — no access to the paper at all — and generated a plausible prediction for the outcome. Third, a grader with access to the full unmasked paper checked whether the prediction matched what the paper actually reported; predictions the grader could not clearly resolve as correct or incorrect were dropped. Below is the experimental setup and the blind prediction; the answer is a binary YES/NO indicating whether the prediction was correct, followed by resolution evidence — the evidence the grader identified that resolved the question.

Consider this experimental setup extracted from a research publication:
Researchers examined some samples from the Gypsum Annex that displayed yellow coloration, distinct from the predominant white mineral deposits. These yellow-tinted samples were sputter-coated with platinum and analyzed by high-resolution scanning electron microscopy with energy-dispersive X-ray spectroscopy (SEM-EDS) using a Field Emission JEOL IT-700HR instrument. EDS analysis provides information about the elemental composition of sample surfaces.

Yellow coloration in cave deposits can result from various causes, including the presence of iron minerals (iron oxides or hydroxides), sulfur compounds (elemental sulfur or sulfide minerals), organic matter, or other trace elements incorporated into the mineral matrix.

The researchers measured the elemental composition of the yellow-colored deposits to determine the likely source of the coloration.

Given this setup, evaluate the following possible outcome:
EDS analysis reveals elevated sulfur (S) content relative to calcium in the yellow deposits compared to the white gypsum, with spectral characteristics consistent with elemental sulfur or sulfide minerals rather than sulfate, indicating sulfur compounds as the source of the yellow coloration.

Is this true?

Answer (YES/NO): NO